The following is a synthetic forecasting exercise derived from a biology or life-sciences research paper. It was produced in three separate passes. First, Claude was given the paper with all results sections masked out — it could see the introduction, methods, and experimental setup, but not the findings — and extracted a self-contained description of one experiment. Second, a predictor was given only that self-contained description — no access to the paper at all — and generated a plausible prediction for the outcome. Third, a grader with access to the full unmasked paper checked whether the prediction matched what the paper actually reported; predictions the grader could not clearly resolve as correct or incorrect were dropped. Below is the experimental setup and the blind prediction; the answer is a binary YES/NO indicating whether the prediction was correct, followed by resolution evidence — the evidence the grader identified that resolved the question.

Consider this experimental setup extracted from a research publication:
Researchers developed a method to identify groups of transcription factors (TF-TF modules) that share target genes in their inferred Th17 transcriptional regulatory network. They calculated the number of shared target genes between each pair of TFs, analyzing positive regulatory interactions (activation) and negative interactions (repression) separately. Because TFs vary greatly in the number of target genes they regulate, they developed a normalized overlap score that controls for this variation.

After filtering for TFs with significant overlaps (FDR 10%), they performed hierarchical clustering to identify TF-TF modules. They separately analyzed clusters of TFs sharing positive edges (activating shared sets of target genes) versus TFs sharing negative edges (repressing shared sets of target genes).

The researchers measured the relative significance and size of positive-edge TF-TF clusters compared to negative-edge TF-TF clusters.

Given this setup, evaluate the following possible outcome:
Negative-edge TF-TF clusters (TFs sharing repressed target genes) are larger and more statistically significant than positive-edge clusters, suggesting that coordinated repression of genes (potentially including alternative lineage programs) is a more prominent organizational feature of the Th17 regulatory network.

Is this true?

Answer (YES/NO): NO